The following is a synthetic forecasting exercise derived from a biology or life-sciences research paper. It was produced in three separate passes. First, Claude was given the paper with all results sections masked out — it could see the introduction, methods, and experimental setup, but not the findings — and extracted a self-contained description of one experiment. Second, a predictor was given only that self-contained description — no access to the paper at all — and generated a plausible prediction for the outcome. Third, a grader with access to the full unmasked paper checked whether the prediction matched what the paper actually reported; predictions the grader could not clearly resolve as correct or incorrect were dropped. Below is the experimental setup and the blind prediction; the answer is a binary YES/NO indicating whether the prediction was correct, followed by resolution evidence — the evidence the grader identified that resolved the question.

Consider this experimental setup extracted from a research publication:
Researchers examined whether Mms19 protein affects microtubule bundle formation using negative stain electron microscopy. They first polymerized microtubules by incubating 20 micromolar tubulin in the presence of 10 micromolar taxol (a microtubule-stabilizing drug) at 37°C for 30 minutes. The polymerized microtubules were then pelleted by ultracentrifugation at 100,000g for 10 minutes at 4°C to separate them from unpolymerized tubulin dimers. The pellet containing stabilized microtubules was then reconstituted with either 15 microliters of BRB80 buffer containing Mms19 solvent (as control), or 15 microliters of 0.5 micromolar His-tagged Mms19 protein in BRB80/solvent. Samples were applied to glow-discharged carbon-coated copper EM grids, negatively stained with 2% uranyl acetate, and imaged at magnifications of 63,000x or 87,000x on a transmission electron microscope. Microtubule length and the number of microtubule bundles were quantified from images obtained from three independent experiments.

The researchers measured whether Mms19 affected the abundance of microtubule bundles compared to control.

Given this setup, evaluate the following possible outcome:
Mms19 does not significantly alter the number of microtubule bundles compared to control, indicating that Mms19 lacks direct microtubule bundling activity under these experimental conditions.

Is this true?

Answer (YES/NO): NO